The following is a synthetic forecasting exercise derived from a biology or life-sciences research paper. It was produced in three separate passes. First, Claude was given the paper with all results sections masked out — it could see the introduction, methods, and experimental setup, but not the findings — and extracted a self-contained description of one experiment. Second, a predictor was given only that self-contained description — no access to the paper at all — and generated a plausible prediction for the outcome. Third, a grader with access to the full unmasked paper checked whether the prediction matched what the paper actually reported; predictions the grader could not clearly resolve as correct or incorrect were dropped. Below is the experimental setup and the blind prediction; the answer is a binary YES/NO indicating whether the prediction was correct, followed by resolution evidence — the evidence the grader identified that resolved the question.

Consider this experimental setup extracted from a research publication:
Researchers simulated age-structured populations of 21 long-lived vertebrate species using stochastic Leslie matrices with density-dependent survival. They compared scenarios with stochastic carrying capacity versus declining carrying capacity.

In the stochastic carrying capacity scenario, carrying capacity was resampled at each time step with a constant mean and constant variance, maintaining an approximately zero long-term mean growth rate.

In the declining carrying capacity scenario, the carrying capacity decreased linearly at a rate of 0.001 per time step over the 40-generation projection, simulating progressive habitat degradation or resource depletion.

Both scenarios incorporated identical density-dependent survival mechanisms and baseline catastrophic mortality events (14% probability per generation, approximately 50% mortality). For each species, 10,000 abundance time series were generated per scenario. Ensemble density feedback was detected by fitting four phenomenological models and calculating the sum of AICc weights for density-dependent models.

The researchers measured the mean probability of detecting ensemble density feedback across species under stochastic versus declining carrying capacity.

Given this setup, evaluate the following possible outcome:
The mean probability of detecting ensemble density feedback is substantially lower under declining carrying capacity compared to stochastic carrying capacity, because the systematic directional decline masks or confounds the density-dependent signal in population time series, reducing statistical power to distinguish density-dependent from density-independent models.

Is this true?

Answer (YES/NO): NO